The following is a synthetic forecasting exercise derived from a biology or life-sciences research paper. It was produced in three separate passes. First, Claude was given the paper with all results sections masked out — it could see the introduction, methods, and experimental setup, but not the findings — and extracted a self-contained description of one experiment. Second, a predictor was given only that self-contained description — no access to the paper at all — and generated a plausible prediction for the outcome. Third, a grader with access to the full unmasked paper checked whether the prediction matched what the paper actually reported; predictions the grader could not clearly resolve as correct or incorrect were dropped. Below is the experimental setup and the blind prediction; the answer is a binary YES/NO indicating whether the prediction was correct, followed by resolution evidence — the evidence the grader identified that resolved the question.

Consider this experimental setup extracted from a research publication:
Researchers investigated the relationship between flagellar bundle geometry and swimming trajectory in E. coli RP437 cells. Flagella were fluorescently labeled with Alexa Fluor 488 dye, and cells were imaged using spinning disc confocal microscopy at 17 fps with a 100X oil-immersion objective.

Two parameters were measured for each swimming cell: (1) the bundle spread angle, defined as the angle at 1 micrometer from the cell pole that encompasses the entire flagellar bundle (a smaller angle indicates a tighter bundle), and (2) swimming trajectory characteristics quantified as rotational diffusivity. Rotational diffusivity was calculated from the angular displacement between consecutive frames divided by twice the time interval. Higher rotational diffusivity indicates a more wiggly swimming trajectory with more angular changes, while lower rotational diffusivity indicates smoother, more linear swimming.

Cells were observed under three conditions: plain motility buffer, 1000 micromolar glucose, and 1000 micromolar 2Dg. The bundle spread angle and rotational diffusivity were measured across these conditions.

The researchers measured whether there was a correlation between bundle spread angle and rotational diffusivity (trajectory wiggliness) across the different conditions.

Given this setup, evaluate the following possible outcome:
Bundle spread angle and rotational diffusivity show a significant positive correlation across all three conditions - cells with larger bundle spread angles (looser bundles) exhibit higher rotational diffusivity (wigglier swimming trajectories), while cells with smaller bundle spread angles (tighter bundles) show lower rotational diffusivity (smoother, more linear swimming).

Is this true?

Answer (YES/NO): YES